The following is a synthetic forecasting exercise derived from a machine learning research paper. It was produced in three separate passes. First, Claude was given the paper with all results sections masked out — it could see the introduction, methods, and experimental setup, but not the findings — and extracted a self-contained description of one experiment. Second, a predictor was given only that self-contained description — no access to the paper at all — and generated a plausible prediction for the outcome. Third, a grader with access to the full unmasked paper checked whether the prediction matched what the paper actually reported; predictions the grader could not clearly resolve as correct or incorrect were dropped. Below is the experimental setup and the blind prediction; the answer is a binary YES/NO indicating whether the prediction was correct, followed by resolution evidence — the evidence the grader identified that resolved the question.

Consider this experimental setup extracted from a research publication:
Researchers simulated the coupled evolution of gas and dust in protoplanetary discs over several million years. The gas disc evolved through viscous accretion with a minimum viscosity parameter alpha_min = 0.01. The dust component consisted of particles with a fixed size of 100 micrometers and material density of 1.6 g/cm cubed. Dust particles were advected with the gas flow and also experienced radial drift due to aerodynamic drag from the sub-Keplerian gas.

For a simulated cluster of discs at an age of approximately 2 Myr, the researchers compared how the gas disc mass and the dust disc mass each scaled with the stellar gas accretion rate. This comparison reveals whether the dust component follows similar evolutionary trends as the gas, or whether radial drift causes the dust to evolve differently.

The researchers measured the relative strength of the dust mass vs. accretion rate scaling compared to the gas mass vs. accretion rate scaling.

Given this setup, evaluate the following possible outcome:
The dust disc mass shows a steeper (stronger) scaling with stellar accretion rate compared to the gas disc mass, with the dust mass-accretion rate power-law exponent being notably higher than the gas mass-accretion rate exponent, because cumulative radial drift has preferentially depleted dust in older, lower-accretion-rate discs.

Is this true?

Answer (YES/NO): NO